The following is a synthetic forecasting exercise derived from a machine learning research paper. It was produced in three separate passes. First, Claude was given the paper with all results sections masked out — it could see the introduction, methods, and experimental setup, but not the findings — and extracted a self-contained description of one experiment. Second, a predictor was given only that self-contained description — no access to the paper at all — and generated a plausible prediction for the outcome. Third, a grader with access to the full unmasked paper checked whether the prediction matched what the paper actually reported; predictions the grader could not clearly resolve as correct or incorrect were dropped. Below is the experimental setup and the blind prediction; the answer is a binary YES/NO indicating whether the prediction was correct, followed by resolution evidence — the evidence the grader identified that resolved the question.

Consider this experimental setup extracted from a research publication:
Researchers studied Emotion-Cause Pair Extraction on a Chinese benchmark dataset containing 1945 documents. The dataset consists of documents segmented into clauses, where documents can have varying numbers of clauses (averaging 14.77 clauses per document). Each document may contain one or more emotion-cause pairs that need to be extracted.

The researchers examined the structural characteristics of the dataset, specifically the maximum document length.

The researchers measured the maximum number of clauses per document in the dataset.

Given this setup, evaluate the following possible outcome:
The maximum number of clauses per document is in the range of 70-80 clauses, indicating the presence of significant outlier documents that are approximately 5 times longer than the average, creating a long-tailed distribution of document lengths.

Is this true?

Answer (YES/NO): YES